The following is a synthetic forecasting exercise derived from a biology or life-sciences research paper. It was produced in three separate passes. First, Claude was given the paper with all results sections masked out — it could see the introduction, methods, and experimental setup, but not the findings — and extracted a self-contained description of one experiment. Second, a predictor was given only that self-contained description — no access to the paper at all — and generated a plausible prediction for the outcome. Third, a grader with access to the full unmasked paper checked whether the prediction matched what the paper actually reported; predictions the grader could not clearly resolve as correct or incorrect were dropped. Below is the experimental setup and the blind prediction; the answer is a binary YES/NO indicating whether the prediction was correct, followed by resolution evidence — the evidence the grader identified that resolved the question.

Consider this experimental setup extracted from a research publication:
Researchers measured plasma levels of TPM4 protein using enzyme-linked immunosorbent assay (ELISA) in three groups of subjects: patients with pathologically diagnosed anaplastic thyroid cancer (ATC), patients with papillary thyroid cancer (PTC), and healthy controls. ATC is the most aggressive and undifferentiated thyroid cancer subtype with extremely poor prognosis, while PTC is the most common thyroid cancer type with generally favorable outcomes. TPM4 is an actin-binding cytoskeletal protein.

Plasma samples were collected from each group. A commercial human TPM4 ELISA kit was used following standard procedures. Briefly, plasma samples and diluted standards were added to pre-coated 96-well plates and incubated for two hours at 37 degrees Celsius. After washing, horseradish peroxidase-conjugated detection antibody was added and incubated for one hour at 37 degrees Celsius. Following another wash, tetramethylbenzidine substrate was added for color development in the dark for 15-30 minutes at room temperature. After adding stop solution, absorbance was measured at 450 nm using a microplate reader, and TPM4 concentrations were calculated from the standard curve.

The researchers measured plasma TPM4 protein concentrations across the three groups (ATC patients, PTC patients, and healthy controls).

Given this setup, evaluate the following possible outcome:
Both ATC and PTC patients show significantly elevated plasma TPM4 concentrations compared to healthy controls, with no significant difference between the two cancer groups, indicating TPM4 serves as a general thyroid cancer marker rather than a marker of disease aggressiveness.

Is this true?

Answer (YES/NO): NO